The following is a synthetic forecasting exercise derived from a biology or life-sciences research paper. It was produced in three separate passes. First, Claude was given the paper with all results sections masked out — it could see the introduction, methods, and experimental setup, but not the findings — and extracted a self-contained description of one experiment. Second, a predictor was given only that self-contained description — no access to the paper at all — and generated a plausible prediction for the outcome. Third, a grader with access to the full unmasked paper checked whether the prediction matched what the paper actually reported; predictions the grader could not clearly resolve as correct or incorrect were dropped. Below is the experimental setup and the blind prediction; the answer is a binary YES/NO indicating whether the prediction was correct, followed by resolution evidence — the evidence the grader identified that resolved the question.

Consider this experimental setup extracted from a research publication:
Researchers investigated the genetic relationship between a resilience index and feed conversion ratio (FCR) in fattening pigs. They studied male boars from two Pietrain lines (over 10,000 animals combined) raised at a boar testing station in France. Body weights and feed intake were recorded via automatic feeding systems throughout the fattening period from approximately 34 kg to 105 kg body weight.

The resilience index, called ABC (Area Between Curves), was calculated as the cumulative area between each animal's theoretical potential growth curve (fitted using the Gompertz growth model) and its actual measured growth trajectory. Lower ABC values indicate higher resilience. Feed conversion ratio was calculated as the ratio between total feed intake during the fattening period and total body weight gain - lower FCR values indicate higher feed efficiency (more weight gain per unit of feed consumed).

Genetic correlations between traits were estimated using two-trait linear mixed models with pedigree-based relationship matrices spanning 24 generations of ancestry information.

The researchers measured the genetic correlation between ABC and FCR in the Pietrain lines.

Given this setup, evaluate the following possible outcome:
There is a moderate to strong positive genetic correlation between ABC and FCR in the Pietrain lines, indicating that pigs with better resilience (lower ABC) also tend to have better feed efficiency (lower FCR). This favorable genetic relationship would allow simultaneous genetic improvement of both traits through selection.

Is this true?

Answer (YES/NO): NO